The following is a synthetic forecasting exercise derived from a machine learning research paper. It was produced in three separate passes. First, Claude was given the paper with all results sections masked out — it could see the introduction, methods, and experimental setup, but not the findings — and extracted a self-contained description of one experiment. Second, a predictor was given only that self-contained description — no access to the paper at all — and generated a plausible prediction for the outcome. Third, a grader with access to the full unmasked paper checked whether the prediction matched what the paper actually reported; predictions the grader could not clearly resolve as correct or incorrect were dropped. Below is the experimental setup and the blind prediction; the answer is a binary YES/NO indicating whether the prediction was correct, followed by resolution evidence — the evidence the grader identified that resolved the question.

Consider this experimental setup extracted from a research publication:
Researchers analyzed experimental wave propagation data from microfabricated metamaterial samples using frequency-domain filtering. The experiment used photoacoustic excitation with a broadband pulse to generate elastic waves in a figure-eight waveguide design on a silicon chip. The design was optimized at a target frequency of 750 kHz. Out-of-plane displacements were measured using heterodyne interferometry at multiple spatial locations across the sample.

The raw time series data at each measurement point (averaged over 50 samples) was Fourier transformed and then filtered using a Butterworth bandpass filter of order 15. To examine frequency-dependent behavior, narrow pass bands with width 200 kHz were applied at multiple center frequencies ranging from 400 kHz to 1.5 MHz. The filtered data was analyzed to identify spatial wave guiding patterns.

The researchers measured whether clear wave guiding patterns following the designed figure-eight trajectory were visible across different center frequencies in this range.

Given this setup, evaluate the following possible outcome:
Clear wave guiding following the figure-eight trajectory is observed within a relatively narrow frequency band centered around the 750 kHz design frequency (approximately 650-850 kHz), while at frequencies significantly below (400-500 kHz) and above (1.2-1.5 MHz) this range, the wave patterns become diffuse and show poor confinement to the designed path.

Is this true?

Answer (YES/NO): NO